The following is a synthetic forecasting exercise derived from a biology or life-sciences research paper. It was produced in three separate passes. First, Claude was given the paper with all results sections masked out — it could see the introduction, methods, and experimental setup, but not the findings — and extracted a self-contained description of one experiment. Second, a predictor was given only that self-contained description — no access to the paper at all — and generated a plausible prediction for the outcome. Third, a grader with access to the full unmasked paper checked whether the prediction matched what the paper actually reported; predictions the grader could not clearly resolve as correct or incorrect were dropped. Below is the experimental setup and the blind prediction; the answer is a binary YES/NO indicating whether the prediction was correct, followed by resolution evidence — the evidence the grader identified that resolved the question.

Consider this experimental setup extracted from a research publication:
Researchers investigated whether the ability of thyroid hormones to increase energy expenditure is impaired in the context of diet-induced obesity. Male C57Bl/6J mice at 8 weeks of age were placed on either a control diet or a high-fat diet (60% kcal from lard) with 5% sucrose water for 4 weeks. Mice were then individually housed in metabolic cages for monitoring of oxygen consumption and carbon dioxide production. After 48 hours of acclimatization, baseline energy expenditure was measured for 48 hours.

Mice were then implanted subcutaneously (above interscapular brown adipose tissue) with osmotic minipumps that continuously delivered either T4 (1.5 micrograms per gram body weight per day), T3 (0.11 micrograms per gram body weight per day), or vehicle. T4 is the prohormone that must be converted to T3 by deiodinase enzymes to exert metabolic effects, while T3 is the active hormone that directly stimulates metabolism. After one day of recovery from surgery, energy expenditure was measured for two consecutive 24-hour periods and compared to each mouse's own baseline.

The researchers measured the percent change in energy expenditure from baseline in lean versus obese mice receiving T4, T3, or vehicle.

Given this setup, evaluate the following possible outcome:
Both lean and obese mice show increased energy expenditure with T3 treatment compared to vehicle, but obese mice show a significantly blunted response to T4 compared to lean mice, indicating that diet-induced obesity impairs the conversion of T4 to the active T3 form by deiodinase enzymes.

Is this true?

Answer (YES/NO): YES